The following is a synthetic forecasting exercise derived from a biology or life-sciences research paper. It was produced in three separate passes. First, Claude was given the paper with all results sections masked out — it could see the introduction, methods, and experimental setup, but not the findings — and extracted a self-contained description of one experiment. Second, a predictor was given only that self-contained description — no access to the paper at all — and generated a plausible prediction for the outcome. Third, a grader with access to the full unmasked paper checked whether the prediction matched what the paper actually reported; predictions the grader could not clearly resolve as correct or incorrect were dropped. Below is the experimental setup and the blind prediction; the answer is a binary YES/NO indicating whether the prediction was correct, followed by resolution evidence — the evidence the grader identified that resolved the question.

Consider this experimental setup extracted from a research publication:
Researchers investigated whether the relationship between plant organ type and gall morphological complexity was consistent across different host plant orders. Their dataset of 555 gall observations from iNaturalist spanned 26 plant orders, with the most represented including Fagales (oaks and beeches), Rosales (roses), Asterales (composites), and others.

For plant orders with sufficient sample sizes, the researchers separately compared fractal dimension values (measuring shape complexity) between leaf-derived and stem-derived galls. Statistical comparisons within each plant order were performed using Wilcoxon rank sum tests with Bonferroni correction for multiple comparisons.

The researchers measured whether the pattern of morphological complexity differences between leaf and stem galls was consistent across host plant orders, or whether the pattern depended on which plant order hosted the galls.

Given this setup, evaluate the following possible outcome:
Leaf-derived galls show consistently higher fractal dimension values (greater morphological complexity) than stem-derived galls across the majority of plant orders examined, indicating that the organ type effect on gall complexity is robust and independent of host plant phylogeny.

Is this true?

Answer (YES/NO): YES